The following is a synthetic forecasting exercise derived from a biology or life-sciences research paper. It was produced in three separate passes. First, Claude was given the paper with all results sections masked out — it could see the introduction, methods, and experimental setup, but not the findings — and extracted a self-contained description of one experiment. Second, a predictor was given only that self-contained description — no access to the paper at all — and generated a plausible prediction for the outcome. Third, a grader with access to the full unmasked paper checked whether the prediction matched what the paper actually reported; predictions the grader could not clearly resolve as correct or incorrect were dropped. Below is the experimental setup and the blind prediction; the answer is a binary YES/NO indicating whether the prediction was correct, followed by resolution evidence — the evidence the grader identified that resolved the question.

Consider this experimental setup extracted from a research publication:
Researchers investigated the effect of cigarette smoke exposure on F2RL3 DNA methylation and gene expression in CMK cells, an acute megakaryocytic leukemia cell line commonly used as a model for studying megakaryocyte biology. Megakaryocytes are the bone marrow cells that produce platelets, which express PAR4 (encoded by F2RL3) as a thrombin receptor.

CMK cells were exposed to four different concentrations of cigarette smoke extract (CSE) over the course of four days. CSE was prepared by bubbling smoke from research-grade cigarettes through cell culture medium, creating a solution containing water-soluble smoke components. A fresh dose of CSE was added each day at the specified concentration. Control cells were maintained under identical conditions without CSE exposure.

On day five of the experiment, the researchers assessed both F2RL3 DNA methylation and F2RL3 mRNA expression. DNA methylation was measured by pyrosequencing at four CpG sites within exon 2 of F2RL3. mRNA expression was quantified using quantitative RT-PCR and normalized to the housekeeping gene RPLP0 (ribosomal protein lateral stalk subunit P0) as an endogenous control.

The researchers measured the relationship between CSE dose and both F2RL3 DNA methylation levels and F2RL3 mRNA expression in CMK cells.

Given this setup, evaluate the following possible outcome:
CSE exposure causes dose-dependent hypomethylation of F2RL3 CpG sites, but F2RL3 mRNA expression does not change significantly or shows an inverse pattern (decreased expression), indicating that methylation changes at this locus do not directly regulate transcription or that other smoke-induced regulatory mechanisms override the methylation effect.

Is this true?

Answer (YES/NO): NO